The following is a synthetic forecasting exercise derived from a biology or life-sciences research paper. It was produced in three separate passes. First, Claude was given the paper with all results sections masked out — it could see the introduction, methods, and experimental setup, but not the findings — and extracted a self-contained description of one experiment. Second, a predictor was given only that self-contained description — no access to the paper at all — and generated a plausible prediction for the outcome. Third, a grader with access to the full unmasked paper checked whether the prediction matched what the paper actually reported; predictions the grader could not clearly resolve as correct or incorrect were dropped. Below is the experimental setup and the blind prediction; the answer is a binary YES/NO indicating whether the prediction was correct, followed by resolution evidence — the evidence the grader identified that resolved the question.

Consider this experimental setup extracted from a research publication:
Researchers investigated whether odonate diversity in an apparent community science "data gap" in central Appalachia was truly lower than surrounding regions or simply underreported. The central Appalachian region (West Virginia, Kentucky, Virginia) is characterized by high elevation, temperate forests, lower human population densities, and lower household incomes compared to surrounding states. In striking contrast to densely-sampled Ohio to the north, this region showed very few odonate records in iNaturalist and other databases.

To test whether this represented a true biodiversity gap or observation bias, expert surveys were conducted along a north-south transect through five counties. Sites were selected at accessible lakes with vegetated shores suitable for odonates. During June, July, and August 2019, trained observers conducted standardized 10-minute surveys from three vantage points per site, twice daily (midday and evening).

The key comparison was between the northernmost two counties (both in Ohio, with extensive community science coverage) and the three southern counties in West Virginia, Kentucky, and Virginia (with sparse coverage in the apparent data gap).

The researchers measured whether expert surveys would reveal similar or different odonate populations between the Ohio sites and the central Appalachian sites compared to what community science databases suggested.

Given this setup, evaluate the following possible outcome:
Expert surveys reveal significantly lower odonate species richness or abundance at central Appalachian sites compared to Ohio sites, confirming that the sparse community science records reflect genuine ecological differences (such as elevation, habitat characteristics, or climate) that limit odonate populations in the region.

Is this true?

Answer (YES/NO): NO